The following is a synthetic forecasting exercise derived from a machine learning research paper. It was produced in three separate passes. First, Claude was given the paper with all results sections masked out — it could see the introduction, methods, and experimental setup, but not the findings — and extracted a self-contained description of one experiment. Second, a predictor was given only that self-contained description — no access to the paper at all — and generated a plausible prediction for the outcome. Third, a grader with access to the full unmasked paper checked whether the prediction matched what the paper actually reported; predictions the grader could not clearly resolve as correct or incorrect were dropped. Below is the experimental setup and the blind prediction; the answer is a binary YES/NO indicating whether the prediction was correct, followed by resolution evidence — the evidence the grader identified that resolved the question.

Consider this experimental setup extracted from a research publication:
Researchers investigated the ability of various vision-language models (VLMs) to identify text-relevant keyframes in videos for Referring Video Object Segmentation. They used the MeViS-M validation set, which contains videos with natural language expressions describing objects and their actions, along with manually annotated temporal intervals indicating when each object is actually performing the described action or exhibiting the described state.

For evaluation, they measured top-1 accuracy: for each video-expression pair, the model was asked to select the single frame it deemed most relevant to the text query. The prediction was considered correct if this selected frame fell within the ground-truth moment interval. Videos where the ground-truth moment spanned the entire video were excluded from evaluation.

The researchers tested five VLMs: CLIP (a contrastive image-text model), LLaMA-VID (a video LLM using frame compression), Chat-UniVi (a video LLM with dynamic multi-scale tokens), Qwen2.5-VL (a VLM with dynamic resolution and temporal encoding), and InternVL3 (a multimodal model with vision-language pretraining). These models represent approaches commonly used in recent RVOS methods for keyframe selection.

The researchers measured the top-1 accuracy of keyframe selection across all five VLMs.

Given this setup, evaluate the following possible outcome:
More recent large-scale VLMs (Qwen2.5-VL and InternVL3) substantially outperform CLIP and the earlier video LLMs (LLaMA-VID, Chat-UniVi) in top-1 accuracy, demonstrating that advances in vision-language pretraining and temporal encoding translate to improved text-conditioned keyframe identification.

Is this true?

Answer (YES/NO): NO